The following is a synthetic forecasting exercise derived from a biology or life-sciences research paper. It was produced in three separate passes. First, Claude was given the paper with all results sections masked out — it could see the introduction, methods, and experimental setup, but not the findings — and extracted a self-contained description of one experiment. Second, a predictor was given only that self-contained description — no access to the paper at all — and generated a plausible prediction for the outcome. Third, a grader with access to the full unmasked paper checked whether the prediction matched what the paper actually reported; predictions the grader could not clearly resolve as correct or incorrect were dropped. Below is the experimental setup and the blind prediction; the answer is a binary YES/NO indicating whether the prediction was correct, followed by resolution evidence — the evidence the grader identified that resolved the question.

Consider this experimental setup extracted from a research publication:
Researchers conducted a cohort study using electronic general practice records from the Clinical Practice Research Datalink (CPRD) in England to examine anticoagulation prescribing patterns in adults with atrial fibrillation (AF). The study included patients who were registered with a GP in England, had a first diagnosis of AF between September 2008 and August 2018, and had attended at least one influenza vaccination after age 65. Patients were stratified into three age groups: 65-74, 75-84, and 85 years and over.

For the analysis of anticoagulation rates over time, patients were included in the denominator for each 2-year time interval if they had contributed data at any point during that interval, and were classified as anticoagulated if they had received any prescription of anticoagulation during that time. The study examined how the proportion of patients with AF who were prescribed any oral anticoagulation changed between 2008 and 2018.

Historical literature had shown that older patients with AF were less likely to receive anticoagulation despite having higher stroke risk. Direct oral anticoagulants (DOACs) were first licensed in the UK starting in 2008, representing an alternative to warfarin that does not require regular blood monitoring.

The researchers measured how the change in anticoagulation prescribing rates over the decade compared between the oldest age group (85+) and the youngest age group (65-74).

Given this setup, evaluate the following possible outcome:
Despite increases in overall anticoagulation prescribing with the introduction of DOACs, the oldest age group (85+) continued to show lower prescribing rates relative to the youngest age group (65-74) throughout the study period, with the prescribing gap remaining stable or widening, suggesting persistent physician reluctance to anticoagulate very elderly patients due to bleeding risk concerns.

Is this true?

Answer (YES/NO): NO